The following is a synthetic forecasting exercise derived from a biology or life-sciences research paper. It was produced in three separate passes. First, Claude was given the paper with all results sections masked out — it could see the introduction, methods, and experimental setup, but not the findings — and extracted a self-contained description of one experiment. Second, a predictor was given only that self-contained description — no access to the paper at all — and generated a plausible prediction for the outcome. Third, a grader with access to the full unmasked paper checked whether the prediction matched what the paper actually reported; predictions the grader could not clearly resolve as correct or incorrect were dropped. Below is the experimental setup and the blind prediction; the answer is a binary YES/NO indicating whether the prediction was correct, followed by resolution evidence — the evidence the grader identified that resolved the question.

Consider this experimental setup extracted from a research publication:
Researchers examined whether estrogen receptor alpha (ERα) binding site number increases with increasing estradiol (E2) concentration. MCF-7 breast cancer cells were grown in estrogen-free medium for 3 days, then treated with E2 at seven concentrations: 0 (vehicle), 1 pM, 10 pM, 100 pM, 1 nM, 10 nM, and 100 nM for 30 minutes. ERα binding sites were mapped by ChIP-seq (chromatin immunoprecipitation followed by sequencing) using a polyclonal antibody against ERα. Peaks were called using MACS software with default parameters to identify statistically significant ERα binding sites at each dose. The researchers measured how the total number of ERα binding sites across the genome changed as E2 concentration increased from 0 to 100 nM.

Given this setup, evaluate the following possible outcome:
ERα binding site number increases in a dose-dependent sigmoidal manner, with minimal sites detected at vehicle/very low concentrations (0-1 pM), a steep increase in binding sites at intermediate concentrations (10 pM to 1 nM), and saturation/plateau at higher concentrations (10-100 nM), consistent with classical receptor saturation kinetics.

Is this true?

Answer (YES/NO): NO